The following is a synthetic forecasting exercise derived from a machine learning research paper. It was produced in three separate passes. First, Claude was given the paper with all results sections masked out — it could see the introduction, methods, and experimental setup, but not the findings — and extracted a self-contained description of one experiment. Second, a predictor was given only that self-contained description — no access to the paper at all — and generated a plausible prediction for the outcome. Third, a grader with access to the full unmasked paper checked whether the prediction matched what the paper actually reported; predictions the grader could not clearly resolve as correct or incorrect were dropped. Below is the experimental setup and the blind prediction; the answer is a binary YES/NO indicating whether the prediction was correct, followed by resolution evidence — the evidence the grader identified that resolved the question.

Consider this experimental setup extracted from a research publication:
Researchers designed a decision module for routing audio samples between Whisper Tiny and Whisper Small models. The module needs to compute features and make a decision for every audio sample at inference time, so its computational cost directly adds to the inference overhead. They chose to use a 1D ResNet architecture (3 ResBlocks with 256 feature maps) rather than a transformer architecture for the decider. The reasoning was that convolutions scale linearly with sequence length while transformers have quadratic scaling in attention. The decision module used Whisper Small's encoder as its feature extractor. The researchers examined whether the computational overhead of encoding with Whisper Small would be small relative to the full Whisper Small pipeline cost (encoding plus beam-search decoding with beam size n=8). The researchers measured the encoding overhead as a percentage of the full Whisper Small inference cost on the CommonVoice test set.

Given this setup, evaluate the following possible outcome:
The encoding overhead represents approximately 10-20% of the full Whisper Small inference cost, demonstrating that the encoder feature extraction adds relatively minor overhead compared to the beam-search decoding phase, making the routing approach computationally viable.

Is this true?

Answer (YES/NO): NO